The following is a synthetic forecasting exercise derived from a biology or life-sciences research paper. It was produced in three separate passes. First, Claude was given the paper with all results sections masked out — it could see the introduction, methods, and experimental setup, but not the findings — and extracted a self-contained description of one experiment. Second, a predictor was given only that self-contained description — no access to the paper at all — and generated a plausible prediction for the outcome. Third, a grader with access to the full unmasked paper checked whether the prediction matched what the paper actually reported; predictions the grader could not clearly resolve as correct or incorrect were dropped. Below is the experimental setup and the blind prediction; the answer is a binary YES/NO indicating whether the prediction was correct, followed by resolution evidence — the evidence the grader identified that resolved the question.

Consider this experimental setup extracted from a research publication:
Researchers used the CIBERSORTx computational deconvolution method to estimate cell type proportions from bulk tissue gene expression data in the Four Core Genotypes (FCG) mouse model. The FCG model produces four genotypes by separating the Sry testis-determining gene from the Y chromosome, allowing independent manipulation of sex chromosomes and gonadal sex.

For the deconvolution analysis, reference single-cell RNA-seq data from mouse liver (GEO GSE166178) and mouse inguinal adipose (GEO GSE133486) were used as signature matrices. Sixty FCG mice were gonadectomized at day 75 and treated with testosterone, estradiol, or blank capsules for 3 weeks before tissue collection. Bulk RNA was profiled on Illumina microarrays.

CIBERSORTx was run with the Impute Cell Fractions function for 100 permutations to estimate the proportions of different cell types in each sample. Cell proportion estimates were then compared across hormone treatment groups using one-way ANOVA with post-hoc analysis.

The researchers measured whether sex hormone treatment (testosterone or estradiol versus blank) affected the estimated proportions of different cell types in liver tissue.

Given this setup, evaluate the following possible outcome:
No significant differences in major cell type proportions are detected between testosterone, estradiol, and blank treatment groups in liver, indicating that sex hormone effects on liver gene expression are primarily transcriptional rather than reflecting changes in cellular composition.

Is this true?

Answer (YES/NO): NO